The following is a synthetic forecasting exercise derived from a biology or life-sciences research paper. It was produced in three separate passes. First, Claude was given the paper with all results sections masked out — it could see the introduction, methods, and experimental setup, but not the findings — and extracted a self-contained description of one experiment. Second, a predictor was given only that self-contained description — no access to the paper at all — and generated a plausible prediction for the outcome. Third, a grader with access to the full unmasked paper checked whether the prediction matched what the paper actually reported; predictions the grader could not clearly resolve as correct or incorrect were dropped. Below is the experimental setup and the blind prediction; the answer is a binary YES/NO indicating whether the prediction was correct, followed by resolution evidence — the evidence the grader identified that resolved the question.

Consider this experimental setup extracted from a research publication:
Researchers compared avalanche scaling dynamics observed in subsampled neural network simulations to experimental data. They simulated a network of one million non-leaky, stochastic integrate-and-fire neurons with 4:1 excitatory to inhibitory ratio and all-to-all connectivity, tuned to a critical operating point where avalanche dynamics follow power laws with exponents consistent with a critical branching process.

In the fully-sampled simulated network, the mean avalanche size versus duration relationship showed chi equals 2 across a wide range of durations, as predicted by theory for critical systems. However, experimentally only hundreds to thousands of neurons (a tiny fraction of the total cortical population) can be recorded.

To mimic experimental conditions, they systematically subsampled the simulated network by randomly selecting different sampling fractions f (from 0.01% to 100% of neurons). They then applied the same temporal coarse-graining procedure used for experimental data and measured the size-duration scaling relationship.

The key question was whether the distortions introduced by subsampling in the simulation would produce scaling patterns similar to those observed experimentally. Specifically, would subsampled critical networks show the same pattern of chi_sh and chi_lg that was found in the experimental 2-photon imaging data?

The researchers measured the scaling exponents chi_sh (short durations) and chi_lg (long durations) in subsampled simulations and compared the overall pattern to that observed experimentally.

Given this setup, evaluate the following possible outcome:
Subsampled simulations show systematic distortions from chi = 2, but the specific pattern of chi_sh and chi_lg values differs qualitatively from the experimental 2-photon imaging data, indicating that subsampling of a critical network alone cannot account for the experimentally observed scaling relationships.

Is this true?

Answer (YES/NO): NO